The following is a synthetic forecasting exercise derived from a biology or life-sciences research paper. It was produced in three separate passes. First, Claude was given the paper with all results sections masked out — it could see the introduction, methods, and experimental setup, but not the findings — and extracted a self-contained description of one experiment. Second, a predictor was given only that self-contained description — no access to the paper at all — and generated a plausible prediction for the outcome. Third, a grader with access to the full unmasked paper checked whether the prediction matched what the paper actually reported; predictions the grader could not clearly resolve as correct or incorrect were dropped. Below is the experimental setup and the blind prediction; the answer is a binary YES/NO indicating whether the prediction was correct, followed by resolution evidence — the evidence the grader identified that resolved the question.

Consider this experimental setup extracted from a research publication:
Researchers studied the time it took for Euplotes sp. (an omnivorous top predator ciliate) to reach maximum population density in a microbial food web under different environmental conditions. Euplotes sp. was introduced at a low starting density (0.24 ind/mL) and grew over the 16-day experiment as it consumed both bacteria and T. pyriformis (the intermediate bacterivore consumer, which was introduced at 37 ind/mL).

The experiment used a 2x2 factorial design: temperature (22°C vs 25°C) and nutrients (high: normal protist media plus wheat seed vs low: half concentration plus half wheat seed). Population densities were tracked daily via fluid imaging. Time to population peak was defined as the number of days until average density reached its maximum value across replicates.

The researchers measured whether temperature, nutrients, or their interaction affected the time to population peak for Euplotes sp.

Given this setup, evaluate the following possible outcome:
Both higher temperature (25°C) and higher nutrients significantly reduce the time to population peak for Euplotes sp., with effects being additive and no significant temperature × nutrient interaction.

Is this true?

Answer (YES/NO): NO